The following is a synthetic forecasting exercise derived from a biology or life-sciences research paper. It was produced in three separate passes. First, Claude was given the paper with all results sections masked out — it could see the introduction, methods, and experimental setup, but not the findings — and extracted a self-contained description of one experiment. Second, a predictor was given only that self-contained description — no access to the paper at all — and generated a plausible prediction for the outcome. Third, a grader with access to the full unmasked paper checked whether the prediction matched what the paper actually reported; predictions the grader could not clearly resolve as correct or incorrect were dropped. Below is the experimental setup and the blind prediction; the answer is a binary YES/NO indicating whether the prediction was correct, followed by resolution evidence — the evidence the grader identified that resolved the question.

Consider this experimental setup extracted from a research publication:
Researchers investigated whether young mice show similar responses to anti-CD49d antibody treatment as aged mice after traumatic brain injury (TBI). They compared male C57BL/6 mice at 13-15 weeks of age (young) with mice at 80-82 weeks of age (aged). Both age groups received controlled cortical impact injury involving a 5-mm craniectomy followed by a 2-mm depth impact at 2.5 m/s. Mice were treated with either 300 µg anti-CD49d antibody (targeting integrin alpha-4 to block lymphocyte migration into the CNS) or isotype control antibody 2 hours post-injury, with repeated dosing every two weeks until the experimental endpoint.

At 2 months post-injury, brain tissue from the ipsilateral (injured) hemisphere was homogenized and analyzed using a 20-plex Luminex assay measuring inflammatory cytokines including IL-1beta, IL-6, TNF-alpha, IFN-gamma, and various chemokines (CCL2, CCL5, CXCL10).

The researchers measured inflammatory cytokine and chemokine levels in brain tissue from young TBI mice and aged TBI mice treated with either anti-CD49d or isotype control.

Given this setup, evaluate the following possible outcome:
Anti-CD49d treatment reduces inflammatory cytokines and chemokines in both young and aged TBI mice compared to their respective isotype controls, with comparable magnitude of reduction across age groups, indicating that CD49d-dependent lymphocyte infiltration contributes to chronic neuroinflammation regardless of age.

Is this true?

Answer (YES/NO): NO